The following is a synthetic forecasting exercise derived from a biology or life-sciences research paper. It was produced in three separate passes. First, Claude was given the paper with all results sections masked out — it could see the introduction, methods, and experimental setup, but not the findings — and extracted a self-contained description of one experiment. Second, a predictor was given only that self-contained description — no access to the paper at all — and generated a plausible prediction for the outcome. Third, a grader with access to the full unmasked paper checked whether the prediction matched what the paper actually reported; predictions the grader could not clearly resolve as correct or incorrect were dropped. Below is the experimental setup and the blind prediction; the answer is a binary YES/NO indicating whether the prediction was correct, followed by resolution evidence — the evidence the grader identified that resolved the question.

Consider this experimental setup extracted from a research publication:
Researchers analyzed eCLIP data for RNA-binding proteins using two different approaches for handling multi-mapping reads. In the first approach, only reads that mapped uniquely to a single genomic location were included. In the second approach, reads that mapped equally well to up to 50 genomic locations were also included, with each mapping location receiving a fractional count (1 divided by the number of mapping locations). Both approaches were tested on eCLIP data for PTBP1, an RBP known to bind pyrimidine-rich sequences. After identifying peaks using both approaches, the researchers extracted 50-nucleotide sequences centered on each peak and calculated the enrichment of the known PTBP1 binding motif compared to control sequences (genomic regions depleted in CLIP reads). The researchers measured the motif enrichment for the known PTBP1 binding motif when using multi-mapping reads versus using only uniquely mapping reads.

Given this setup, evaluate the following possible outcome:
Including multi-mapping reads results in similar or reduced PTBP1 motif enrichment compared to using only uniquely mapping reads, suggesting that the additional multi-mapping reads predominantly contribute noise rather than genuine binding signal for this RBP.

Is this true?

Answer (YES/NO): NO